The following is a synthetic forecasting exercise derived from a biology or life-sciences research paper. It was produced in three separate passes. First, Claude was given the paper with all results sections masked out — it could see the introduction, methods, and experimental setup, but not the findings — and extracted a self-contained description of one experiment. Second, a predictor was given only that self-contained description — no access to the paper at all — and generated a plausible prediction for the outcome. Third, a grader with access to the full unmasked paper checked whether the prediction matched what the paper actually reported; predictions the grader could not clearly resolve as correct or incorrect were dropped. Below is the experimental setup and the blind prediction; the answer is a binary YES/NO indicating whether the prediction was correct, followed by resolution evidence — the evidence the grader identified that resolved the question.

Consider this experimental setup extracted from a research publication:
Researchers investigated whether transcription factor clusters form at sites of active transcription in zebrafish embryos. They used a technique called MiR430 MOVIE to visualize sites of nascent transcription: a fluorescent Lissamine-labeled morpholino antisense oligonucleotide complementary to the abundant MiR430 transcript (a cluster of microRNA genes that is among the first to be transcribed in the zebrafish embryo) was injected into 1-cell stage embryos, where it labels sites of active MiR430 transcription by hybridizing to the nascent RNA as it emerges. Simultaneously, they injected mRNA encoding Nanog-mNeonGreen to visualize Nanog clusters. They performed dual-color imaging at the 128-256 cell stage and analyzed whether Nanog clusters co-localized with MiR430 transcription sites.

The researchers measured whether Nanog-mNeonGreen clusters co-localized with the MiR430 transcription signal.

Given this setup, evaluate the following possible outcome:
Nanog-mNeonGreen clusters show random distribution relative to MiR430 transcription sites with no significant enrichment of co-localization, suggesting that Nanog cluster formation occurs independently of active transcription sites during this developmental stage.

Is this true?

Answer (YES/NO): NO